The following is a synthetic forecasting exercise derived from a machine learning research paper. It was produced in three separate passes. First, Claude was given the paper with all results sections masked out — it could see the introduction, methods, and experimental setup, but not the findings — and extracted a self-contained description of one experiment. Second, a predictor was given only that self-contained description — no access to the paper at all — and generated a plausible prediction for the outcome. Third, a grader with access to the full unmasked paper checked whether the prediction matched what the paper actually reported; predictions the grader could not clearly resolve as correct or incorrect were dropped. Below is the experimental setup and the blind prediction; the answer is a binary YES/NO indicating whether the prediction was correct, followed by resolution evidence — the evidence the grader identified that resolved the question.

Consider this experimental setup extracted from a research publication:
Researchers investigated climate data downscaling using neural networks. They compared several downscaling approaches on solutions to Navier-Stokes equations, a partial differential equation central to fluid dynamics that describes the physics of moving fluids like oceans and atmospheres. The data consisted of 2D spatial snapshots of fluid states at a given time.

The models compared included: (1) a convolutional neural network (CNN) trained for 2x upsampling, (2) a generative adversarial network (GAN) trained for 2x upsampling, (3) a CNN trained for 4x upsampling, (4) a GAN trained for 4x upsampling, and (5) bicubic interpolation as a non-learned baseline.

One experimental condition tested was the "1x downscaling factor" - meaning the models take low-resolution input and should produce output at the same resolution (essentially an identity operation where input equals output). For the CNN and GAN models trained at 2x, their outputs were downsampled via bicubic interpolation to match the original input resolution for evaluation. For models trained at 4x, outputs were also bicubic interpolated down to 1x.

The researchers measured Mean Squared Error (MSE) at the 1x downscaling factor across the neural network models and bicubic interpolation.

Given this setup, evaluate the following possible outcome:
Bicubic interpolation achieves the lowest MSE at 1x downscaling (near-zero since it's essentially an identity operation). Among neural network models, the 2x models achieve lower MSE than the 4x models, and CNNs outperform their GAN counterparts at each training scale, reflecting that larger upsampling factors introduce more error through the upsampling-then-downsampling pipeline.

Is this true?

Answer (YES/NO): NO